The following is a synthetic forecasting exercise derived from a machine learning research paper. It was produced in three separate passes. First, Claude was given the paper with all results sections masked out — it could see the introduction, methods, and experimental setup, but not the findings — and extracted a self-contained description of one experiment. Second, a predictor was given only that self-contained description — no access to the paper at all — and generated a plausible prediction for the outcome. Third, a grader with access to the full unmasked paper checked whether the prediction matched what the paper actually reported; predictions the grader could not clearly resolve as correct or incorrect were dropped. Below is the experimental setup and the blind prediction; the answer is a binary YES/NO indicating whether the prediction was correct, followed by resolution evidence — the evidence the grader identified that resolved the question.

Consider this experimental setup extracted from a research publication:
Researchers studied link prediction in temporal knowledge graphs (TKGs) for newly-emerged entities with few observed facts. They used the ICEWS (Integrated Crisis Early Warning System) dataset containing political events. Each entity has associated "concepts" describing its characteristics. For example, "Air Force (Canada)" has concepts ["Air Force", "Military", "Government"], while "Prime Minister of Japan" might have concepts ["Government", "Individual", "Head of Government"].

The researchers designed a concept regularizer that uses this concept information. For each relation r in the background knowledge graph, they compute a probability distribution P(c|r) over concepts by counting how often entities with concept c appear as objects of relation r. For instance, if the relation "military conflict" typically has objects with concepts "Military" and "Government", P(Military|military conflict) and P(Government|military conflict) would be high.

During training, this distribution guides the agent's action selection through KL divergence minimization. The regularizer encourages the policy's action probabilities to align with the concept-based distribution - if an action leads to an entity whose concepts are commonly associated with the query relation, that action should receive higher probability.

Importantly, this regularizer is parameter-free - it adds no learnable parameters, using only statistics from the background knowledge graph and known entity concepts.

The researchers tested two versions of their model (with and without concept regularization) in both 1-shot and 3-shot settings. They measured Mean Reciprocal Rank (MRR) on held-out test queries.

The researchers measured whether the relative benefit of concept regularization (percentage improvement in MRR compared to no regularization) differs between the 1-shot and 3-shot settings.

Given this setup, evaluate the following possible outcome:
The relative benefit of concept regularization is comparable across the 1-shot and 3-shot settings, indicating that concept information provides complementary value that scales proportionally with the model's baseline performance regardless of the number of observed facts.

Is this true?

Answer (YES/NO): NO